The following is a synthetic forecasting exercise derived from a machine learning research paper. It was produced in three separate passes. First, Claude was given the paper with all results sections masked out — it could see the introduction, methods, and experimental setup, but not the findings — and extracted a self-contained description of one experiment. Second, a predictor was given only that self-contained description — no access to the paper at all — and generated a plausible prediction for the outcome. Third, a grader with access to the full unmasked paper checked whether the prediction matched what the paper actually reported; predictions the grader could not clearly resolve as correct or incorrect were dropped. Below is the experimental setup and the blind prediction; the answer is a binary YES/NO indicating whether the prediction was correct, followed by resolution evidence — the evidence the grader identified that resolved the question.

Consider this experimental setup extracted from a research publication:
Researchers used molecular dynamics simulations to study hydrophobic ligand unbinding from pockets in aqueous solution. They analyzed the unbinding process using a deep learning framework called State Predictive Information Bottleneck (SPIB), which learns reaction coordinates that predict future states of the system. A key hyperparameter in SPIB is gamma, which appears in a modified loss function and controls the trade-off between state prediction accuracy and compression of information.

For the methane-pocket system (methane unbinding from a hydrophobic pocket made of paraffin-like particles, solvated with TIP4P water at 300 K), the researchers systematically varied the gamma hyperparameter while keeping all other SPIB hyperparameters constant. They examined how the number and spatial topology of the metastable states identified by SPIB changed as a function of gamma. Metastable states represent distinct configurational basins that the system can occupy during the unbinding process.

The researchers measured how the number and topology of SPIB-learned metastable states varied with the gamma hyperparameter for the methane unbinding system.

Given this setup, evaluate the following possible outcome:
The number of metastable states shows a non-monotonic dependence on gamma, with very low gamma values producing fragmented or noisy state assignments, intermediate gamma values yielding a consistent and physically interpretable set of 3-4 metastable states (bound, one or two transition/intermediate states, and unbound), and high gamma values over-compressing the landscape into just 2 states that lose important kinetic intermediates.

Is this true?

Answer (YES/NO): NO